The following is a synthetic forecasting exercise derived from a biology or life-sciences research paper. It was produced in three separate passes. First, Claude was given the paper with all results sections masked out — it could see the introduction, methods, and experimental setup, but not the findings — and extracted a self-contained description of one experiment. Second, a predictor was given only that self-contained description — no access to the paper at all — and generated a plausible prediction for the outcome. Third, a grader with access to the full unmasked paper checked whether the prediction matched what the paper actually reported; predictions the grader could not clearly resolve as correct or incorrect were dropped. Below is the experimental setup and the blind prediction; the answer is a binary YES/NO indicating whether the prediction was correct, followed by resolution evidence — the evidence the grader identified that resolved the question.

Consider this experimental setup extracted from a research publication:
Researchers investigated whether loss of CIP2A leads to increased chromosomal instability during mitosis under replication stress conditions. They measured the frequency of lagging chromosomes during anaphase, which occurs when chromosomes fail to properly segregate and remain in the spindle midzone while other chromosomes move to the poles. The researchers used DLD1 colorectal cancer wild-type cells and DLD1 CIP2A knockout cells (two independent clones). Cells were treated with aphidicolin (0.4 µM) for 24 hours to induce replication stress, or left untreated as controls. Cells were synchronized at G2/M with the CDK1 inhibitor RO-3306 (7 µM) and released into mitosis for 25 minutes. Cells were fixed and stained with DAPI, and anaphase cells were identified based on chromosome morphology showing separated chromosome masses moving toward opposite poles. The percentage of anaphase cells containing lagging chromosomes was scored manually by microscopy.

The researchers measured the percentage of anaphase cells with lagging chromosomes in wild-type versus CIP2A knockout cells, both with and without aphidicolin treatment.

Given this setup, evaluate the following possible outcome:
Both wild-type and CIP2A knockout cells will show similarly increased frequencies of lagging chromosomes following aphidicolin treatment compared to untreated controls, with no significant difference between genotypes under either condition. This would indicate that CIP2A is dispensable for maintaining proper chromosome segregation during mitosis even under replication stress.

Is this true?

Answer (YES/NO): NO